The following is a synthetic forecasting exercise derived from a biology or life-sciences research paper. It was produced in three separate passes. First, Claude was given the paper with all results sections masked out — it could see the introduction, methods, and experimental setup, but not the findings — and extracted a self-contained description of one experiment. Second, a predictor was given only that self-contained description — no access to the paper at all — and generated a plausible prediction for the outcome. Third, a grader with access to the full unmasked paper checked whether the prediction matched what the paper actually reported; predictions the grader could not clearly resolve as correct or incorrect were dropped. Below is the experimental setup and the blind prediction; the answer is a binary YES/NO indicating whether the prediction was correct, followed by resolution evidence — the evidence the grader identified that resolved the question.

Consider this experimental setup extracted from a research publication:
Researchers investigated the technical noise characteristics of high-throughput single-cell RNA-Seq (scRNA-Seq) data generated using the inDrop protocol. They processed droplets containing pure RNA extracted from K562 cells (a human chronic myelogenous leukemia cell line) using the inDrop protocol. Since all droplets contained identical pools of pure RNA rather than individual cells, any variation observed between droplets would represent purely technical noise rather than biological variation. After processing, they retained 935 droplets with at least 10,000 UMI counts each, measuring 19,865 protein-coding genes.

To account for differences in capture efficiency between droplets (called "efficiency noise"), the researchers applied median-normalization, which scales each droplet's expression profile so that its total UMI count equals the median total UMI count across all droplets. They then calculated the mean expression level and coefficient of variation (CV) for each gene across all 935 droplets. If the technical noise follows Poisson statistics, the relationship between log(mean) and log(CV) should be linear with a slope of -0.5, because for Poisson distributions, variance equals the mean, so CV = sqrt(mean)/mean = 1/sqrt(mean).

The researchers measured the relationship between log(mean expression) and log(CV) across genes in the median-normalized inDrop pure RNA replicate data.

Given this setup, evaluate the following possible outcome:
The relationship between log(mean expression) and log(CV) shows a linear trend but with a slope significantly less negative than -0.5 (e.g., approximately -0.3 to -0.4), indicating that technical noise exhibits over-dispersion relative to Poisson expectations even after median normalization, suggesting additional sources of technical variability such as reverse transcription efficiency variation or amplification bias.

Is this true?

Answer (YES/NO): NO